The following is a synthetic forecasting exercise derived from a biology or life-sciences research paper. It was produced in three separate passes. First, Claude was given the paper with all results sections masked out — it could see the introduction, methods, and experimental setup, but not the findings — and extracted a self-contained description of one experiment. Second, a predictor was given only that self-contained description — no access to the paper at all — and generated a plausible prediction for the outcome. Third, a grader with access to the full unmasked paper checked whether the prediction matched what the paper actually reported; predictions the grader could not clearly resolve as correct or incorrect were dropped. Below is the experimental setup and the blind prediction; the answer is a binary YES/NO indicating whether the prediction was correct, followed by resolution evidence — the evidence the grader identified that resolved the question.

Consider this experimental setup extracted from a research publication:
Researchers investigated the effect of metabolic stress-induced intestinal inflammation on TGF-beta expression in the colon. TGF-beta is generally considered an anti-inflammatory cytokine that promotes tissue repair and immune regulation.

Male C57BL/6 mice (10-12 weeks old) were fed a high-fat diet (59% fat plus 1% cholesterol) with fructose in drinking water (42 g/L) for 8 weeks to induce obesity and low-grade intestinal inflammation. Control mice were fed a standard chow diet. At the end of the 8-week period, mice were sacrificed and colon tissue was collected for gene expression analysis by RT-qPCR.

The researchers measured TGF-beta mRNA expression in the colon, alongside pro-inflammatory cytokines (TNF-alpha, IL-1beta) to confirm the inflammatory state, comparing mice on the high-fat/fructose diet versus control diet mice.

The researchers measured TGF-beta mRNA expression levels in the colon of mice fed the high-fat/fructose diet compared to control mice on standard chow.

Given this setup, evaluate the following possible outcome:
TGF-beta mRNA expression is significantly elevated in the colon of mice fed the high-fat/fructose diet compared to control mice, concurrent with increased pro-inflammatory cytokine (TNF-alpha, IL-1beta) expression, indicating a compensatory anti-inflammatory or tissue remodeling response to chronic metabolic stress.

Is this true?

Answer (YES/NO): NO